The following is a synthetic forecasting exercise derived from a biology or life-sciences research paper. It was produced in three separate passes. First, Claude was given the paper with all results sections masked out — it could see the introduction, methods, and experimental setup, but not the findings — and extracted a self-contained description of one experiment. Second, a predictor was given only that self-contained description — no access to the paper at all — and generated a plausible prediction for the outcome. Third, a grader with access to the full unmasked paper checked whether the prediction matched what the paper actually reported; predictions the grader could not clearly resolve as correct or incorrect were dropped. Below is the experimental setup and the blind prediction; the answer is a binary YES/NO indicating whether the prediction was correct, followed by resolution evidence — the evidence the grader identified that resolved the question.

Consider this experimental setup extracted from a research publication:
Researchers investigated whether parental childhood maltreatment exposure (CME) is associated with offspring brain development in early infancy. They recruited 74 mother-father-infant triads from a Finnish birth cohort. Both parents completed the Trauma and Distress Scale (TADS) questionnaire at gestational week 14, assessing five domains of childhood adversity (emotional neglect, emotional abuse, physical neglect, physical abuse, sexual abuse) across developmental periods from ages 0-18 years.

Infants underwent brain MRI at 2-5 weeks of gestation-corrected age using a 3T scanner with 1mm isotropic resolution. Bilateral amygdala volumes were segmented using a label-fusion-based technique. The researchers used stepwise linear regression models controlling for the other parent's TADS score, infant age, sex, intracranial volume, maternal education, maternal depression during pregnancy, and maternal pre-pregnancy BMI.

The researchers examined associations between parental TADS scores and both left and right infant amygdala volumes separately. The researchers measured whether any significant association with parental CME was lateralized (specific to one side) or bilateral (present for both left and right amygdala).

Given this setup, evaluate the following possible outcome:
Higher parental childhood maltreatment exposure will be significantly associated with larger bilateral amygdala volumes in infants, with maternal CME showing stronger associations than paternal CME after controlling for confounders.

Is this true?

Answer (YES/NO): NO